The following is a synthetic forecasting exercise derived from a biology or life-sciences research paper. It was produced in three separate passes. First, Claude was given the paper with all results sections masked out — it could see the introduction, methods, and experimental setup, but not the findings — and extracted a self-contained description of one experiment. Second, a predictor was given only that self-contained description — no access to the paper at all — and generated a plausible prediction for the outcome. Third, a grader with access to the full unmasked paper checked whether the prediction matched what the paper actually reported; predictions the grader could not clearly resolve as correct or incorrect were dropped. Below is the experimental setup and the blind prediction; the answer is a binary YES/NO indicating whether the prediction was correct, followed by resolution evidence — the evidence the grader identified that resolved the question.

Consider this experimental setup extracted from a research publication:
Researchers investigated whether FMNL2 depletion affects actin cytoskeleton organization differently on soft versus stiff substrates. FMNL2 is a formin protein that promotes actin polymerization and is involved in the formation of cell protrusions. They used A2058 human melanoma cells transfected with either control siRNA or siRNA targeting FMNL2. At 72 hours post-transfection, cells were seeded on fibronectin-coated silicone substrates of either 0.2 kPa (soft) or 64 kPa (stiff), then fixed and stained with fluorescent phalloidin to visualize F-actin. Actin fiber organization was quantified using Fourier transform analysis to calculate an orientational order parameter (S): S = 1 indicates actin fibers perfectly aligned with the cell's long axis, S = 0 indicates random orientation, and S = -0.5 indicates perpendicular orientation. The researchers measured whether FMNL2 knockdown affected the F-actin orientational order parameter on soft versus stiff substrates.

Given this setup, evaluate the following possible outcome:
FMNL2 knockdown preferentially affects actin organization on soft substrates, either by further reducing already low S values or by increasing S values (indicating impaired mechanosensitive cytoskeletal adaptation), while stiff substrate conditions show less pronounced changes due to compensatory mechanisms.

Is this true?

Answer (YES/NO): NO